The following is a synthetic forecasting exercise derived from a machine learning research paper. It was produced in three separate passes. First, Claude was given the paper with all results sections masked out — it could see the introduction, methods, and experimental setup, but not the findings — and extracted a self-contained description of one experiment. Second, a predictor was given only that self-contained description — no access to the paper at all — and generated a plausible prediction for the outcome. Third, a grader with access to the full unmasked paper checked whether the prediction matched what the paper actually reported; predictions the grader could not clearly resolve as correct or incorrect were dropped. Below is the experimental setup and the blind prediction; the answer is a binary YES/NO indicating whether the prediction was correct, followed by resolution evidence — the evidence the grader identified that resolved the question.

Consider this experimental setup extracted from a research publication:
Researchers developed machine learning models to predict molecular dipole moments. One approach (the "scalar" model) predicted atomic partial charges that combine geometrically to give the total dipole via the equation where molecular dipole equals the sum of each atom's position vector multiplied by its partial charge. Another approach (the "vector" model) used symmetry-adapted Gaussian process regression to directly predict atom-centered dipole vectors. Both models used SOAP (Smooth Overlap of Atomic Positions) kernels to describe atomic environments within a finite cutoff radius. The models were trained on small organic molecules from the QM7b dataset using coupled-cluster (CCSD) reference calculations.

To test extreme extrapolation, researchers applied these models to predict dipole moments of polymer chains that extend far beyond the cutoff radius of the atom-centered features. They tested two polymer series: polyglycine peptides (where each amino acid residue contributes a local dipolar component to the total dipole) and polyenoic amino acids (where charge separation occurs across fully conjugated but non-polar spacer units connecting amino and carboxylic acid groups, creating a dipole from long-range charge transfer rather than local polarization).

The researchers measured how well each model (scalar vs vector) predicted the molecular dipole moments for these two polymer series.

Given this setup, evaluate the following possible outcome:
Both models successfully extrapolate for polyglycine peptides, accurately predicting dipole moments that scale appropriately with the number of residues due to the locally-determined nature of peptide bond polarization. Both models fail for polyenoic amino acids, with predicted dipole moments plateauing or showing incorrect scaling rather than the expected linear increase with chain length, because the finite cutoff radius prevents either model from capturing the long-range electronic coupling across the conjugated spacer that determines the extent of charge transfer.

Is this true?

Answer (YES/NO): NO